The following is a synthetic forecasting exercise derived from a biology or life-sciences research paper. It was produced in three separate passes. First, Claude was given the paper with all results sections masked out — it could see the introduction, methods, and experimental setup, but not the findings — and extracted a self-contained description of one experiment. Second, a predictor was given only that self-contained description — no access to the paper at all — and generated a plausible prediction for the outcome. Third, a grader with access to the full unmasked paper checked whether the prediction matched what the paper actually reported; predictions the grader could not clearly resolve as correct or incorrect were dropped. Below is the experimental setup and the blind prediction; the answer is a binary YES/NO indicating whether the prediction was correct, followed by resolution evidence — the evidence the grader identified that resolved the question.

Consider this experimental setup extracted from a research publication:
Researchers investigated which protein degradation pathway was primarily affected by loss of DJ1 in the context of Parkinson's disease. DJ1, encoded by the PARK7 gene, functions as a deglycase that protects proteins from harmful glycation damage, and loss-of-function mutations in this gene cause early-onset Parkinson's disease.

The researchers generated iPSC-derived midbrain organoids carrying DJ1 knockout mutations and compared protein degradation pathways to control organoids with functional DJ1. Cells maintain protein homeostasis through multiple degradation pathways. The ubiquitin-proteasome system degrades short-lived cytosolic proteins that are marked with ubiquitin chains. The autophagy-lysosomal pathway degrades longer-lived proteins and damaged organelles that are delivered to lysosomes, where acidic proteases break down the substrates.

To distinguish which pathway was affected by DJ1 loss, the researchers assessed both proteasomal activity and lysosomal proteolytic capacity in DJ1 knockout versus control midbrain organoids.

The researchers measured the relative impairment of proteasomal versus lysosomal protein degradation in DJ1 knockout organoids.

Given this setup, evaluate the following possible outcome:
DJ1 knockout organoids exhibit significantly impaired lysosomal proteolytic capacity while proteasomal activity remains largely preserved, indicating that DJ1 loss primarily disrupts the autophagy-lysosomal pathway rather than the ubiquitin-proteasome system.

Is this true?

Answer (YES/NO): YES